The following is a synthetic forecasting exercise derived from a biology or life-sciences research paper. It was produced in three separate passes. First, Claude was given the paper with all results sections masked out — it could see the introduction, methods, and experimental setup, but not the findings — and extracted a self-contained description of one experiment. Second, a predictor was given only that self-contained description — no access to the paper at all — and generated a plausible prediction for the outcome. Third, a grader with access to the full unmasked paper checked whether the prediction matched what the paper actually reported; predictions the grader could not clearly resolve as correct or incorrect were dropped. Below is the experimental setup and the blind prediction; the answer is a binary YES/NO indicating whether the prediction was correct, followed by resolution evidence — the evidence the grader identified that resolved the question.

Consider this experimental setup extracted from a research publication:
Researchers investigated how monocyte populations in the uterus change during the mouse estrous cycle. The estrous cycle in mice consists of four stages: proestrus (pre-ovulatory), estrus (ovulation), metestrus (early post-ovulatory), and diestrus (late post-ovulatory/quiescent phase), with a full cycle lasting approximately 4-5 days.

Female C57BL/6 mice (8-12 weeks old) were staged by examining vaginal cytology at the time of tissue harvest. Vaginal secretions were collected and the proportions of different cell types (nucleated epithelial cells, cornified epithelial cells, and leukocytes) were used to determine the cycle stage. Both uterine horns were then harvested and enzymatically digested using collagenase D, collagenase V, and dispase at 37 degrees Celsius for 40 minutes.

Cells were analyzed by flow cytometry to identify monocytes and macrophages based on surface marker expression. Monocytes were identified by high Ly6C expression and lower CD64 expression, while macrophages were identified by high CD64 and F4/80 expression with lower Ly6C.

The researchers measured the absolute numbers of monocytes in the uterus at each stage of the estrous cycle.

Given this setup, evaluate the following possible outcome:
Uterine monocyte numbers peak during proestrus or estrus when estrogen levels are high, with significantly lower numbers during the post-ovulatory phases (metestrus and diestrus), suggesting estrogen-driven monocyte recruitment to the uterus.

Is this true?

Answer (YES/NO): NO